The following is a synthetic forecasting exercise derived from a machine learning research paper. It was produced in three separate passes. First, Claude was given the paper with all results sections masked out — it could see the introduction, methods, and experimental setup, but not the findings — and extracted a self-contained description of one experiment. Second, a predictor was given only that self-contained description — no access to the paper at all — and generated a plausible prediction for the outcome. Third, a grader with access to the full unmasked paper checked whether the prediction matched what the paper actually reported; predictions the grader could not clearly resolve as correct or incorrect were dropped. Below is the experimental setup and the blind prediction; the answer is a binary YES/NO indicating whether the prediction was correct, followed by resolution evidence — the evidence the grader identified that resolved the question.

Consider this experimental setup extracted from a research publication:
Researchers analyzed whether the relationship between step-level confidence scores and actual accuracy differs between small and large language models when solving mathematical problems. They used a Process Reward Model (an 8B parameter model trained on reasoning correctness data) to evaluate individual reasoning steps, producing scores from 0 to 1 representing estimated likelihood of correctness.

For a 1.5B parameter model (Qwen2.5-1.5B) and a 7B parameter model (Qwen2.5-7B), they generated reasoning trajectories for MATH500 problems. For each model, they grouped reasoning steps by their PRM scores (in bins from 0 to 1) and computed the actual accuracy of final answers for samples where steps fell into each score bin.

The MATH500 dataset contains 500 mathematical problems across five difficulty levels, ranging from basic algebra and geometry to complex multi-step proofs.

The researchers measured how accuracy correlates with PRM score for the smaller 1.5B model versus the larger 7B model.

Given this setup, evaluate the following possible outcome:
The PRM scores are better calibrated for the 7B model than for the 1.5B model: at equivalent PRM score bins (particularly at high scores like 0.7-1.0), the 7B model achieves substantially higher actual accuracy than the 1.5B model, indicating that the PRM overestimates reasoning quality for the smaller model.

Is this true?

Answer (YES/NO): YES